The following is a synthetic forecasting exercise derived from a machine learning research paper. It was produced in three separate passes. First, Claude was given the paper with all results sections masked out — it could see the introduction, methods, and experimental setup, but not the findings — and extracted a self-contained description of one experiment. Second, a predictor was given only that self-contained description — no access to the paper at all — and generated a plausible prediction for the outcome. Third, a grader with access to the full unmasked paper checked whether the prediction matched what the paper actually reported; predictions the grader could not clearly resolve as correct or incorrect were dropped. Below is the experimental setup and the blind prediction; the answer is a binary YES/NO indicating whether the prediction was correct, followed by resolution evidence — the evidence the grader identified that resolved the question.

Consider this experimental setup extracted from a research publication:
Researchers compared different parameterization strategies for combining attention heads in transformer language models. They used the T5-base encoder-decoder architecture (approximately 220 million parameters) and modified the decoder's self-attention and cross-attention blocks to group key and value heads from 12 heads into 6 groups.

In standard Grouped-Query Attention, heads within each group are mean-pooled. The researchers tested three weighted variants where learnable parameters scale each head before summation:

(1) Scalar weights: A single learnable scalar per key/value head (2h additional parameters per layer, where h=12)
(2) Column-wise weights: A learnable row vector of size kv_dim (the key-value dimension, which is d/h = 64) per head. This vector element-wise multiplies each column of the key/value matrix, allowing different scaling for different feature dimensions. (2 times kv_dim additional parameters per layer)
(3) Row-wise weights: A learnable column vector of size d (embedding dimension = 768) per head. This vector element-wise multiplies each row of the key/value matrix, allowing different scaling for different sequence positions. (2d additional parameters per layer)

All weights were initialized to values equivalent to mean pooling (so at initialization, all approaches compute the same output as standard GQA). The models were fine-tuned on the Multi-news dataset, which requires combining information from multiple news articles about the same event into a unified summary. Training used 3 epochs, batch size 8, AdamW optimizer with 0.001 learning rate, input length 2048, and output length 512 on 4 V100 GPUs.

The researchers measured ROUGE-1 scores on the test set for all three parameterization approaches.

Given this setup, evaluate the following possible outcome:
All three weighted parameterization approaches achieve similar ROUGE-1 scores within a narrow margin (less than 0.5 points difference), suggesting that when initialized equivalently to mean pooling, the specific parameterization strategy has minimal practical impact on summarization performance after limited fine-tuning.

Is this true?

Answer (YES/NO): YES